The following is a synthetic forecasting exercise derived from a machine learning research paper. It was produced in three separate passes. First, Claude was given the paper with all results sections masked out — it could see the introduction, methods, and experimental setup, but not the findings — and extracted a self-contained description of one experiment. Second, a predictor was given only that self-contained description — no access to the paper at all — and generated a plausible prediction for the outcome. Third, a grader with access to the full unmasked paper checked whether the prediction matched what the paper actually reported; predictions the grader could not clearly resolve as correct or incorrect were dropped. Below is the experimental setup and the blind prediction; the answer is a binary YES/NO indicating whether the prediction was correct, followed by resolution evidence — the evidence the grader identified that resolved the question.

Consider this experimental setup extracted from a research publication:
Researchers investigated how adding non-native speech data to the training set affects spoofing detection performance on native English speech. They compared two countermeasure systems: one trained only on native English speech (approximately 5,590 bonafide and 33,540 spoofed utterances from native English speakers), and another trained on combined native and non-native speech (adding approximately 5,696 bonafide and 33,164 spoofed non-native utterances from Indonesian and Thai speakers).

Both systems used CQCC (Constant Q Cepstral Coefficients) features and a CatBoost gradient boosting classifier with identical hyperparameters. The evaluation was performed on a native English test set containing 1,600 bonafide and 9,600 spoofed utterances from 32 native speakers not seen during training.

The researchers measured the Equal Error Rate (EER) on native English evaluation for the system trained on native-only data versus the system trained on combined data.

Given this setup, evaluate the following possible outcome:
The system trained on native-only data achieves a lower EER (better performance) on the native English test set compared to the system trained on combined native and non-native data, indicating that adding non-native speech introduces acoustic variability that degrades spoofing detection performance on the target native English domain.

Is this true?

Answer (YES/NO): YES